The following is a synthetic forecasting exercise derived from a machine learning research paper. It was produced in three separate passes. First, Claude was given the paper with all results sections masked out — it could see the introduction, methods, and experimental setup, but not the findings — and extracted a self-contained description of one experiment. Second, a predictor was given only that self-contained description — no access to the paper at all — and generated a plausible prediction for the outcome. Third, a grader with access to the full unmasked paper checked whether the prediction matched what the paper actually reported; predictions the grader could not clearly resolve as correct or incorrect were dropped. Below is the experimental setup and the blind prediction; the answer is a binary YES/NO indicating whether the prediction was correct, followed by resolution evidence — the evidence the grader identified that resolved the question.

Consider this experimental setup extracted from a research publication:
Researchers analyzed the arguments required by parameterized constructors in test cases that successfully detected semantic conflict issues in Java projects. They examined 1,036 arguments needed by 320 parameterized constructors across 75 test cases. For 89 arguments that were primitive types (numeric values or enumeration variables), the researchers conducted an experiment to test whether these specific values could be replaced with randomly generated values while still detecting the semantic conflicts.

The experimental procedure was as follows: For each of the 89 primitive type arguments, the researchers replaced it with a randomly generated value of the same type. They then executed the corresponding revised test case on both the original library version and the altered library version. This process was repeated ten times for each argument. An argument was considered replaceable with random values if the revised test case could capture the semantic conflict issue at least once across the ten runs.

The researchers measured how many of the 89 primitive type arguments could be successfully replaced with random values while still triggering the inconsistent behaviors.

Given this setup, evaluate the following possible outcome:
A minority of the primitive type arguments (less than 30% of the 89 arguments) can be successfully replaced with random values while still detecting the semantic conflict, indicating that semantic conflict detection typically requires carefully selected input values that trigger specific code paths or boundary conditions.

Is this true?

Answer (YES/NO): YES